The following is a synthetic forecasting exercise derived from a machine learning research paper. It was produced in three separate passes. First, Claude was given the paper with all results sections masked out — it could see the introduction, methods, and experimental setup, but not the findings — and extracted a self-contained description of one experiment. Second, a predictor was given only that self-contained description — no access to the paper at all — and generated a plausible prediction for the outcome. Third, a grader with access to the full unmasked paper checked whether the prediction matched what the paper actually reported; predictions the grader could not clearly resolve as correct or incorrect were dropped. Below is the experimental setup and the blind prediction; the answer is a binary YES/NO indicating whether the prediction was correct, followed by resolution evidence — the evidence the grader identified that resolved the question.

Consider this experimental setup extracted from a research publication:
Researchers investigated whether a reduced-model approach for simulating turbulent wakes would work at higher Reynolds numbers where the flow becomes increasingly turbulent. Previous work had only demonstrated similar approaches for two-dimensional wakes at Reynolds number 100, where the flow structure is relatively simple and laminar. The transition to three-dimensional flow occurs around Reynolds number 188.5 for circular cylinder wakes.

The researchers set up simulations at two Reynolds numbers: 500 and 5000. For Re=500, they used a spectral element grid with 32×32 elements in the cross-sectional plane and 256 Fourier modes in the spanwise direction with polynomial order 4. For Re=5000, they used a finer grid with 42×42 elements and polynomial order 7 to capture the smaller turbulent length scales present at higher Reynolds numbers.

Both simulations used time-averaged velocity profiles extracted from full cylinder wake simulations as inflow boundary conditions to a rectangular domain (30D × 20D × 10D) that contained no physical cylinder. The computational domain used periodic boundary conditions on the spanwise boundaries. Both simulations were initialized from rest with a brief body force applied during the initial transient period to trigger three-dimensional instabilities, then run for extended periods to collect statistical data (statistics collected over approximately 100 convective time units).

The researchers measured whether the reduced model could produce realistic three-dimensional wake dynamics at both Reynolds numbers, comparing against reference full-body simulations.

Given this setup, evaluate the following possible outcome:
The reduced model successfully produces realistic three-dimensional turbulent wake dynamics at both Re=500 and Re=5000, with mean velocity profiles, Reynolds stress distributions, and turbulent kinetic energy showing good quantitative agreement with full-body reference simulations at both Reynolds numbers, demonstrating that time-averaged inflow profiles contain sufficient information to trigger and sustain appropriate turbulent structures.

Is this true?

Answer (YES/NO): NO